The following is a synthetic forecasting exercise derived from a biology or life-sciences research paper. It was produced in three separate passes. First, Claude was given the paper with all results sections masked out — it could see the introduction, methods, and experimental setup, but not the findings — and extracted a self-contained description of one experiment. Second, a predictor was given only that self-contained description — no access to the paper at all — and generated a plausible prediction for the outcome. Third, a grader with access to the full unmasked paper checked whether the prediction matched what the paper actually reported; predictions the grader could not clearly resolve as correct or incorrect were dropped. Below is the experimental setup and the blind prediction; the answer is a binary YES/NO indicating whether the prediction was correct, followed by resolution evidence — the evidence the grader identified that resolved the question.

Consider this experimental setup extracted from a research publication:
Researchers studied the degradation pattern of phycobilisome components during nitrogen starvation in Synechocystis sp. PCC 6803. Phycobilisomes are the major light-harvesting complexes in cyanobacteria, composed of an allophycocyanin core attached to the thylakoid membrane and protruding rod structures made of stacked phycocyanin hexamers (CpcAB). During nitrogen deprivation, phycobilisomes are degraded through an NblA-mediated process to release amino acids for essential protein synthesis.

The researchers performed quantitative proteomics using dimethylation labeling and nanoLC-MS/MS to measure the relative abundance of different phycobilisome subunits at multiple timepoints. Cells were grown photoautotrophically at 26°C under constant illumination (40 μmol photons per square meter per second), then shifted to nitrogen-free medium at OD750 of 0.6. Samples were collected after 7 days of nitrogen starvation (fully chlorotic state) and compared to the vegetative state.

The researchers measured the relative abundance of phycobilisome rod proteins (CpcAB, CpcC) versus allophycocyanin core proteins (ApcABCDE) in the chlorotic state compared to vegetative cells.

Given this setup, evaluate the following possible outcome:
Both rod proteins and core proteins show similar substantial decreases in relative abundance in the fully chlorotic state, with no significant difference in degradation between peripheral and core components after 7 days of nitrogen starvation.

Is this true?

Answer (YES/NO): NO